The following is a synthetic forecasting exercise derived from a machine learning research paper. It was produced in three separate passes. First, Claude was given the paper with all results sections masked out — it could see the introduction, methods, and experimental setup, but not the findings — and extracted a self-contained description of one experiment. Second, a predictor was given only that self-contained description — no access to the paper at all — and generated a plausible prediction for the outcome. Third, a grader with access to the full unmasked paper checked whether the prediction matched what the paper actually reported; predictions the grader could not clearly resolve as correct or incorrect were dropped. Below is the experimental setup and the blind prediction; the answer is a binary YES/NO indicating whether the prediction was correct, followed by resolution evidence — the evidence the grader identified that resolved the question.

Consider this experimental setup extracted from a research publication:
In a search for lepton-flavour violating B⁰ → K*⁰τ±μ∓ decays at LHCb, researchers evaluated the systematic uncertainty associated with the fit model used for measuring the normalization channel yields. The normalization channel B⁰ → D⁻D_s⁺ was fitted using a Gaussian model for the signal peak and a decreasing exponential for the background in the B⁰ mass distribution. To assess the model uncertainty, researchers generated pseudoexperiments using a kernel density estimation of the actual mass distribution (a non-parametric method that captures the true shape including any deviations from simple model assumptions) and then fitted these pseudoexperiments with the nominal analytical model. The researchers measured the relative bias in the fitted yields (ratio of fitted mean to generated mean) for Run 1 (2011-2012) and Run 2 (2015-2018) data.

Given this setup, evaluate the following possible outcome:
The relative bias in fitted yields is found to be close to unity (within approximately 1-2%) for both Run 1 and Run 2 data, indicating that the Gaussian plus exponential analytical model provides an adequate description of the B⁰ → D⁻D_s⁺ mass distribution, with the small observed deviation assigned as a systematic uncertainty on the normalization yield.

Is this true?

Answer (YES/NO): YES